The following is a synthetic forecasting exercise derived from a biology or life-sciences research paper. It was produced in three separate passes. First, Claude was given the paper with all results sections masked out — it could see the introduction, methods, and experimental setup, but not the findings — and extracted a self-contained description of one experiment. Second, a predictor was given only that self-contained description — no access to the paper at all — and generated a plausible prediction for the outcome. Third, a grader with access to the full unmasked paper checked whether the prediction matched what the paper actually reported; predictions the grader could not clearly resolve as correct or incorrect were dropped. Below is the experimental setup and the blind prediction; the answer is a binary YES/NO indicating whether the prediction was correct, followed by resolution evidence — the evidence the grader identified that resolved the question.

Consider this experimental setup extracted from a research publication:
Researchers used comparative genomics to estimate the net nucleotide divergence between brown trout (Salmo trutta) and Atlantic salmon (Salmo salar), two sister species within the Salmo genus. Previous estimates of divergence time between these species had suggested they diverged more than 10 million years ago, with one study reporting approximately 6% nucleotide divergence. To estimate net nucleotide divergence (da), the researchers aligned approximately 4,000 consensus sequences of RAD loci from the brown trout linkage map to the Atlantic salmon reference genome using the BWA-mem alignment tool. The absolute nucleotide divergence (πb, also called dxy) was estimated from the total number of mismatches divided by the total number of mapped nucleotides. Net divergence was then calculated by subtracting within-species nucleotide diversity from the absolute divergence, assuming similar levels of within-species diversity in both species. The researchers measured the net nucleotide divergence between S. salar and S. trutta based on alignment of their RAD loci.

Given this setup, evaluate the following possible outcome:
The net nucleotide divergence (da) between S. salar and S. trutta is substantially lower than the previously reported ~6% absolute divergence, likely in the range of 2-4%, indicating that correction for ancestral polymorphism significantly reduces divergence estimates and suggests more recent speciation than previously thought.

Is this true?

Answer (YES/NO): NO